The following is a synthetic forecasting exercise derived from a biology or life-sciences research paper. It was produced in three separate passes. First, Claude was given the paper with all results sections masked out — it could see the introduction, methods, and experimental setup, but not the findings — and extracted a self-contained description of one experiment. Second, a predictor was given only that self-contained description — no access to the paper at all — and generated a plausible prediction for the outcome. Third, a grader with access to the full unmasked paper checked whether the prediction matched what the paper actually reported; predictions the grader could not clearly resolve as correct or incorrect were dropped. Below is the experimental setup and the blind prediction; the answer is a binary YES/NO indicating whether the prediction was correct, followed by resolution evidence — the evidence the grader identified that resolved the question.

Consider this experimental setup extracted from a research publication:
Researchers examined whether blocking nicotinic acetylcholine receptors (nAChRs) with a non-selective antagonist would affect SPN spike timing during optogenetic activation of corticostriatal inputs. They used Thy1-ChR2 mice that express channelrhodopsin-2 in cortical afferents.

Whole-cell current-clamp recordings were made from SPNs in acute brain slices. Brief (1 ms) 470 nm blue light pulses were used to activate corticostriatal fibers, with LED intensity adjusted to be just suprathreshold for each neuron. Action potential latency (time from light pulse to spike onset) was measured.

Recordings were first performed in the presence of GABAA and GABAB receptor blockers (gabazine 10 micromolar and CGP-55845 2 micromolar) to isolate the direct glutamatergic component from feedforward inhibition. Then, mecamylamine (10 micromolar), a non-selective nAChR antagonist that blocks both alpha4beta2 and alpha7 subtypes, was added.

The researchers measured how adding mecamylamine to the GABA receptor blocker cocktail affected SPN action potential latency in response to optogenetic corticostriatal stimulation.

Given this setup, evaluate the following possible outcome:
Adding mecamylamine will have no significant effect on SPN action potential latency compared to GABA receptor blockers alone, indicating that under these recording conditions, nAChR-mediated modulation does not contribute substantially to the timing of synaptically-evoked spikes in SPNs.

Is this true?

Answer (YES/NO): NO